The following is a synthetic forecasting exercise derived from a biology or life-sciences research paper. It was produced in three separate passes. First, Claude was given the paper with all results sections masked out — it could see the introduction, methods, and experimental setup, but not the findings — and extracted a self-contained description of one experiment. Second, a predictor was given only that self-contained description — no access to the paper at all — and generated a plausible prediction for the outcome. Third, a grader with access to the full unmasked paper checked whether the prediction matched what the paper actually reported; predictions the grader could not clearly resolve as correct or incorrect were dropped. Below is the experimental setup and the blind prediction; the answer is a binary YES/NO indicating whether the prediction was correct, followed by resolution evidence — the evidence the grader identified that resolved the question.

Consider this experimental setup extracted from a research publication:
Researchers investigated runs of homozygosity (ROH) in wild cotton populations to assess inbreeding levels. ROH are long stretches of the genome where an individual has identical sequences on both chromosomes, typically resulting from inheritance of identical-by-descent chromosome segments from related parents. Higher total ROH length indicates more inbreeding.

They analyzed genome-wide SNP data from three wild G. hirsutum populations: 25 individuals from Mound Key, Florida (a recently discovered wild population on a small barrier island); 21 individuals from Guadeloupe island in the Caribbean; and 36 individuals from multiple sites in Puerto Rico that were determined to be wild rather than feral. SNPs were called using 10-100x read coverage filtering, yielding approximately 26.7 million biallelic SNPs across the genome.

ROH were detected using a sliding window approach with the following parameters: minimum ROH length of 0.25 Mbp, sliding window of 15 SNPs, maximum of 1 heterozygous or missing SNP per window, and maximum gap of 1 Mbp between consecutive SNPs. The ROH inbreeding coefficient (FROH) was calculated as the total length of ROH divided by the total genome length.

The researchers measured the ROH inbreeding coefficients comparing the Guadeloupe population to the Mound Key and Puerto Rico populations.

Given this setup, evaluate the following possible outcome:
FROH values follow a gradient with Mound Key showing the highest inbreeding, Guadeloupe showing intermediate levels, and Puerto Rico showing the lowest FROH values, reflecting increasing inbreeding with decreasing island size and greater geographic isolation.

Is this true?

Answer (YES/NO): NO